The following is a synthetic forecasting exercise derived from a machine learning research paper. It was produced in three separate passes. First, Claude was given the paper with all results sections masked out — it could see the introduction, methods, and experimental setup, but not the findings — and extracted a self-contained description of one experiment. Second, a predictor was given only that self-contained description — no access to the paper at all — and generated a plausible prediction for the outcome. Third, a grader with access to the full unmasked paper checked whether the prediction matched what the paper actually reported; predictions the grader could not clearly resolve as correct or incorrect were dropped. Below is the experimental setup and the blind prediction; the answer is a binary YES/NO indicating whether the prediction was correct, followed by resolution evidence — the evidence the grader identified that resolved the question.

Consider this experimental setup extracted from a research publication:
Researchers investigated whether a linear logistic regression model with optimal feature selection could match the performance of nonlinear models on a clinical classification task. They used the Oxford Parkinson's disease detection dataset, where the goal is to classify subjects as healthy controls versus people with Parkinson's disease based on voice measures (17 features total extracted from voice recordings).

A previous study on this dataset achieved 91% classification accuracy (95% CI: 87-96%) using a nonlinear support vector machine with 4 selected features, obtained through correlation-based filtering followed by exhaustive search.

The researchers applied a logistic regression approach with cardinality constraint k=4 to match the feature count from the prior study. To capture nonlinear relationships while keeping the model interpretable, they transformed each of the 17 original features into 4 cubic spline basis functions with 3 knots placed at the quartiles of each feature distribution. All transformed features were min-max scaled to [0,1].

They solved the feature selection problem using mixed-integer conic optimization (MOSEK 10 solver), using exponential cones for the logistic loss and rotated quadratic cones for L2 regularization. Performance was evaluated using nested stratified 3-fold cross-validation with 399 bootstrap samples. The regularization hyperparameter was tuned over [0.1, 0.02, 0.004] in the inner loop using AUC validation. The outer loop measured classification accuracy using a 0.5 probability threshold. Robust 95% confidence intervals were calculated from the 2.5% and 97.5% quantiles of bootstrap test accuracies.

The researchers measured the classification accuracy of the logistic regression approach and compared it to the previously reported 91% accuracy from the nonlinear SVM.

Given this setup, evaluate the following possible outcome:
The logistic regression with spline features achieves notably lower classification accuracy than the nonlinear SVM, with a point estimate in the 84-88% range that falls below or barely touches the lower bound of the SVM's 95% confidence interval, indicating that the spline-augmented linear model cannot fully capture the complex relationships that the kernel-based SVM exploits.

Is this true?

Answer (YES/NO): NO